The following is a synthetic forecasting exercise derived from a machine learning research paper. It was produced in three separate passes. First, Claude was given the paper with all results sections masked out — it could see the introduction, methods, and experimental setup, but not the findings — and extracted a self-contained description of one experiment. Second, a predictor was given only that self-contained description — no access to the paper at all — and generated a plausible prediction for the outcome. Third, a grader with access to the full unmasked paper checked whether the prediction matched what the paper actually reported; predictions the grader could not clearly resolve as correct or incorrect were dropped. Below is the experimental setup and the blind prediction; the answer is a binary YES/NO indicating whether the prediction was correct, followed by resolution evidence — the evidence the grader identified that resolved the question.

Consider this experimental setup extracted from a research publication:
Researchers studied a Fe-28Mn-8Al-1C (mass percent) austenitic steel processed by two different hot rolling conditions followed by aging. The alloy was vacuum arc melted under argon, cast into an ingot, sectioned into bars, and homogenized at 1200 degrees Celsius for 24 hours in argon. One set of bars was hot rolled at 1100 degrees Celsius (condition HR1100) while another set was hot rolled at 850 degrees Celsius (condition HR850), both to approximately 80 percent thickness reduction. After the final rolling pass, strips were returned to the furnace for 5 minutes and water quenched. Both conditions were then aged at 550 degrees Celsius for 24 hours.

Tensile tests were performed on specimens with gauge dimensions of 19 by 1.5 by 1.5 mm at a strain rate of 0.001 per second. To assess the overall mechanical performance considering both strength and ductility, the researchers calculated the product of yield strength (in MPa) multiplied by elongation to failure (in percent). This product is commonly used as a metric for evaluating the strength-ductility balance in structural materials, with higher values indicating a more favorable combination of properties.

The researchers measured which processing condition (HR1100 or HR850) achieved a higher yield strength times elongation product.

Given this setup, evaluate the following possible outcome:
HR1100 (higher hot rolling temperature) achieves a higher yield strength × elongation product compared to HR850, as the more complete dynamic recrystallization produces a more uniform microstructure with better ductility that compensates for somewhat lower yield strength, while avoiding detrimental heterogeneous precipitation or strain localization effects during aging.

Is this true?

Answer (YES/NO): YES